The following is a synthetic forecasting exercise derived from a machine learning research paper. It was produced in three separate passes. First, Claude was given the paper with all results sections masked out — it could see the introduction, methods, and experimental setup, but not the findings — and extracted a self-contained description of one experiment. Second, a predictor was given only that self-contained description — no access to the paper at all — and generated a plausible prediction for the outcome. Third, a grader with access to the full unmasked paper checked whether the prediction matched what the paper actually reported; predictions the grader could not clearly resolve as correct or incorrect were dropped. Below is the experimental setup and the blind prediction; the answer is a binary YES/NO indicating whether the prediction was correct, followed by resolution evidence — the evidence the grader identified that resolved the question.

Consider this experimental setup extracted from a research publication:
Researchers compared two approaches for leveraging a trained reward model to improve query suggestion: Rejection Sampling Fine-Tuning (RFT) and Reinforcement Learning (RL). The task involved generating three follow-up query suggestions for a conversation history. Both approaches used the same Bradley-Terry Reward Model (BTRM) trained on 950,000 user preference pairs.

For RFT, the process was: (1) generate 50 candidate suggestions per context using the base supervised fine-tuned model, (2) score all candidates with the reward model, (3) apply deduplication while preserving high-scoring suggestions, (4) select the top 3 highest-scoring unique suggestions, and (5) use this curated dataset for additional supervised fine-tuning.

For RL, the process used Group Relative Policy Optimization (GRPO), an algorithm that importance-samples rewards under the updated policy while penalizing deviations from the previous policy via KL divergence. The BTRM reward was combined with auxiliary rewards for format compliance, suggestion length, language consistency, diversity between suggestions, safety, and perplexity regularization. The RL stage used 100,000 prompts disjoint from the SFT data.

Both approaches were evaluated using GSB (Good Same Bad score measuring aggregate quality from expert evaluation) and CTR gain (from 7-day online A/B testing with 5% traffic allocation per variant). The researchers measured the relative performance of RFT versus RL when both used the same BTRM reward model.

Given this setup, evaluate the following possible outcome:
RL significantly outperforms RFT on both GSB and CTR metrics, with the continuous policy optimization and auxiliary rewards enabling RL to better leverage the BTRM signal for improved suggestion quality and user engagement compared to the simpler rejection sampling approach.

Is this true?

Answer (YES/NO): YES